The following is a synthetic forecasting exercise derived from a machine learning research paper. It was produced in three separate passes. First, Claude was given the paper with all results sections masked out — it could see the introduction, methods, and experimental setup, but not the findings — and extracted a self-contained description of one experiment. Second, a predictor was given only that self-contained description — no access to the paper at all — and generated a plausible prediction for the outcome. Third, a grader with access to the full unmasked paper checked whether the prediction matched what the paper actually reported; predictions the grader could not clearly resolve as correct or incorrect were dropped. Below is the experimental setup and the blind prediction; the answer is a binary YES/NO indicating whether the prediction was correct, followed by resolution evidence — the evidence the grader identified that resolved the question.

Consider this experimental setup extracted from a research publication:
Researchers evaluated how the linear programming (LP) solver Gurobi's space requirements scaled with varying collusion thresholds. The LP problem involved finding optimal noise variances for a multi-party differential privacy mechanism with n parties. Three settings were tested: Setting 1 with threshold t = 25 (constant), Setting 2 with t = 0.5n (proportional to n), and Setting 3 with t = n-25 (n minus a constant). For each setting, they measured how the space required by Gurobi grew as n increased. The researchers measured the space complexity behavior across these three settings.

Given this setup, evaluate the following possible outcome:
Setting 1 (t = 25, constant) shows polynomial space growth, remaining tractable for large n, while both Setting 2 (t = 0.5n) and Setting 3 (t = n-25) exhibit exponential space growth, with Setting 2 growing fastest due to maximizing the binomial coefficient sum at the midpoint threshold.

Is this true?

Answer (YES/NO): NO